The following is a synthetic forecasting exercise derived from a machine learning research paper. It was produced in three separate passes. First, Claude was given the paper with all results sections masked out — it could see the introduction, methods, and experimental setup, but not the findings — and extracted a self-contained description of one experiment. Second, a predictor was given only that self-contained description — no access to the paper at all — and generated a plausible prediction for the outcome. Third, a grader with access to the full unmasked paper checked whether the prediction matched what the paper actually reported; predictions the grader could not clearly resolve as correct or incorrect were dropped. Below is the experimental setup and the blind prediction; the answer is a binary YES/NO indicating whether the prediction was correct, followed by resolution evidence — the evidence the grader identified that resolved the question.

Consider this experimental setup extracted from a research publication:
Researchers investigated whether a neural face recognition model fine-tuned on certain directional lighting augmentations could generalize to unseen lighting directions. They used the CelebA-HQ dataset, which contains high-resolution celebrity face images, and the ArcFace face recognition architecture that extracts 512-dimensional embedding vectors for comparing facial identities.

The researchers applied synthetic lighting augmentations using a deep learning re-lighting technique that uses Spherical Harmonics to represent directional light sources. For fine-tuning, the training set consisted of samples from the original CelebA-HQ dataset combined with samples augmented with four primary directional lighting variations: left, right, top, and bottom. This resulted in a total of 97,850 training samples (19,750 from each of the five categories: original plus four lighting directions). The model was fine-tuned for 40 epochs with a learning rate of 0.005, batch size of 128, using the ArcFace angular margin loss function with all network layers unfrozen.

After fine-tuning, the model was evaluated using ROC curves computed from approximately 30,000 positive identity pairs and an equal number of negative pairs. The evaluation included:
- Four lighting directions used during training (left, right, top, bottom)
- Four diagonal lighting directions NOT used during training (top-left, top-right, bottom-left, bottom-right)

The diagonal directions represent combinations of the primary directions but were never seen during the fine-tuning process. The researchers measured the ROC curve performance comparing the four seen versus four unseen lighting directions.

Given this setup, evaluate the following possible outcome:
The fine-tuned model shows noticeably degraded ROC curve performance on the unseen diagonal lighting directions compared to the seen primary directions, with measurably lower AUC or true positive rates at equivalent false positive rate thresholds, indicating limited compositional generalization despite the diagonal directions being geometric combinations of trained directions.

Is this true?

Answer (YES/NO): NO